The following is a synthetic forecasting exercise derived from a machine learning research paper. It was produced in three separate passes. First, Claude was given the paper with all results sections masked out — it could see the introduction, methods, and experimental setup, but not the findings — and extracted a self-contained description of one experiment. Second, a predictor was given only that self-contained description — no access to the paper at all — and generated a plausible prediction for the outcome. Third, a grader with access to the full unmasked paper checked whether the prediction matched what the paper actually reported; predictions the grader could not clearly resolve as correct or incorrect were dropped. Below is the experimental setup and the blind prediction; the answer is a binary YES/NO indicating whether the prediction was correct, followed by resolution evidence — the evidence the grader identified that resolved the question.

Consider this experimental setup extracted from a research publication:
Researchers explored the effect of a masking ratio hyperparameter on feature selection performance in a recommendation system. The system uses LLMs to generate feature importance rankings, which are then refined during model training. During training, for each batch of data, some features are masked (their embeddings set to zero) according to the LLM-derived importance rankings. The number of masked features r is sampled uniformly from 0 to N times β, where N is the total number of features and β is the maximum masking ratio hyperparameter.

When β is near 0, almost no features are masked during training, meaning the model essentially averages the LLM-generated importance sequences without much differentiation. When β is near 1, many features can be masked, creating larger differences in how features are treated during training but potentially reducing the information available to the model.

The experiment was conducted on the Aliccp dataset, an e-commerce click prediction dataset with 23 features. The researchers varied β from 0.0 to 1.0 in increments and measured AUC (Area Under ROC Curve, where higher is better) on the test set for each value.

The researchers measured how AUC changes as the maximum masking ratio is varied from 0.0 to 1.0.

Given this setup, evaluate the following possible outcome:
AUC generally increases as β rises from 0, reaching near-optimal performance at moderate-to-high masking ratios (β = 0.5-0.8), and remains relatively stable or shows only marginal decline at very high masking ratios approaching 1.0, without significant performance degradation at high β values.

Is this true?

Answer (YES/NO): NO